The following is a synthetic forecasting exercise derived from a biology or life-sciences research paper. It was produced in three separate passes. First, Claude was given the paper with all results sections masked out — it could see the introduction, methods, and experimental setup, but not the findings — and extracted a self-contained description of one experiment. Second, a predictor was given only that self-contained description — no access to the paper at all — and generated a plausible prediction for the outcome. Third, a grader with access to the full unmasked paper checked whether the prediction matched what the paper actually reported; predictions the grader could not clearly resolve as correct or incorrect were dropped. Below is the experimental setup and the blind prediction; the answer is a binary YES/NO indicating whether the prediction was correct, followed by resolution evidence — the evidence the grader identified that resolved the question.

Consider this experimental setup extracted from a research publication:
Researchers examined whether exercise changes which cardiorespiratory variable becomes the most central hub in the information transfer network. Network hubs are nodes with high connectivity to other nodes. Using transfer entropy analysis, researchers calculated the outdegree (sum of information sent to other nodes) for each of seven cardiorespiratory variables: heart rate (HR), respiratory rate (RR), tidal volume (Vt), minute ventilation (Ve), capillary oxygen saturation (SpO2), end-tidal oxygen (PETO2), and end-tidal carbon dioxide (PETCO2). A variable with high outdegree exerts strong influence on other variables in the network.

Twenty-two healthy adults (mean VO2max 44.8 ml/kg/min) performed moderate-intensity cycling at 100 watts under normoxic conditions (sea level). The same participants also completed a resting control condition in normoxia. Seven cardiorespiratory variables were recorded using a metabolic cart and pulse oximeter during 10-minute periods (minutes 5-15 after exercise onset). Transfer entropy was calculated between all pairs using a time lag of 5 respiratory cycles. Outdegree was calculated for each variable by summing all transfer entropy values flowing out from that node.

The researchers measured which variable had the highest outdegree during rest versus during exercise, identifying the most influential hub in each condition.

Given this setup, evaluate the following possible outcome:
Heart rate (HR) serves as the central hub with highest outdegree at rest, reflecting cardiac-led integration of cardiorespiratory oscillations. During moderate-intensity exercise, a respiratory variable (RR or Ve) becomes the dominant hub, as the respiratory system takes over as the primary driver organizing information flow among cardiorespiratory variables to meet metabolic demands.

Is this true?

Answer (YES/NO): NO